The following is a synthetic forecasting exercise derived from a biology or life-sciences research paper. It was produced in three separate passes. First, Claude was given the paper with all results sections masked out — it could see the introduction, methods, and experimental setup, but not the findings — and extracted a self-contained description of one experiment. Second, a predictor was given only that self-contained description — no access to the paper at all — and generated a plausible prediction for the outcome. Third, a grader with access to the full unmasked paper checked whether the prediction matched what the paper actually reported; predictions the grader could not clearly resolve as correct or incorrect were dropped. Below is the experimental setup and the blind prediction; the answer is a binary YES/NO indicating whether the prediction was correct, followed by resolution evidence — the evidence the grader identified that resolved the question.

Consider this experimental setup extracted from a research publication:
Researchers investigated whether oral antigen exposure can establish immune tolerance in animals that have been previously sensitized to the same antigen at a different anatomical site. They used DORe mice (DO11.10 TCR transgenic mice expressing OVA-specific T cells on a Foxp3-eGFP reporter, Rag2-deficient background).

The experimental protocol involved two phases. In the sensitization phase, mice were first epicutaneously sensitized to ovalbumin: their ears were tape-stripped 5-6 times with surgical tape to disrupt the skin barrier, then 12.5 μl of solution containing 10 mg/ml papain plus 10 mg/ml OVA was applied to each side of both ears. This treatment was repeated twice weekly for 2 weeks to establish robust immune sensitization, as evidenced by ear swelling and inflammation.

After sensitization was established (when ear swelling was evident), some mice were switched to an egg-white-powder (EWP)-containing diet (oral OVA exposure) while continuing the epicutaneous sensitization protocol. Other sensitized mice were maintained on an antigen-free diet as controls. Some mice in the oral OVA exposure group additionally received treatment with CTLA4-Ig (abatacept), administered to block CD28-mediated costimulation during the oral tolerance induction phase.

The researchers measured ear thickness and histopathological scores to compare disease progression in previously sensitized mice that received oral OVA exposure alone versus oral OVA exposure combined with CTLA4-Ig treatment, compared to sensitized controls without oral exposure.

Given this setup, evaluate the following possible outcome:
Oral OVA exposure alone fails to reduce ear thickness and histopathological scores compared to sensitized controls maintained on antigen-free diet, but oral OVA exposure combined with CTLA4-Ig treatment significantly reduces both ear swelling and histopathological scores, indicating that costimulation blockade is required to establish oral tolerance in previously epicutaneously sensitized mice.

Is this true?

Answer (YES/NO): YES